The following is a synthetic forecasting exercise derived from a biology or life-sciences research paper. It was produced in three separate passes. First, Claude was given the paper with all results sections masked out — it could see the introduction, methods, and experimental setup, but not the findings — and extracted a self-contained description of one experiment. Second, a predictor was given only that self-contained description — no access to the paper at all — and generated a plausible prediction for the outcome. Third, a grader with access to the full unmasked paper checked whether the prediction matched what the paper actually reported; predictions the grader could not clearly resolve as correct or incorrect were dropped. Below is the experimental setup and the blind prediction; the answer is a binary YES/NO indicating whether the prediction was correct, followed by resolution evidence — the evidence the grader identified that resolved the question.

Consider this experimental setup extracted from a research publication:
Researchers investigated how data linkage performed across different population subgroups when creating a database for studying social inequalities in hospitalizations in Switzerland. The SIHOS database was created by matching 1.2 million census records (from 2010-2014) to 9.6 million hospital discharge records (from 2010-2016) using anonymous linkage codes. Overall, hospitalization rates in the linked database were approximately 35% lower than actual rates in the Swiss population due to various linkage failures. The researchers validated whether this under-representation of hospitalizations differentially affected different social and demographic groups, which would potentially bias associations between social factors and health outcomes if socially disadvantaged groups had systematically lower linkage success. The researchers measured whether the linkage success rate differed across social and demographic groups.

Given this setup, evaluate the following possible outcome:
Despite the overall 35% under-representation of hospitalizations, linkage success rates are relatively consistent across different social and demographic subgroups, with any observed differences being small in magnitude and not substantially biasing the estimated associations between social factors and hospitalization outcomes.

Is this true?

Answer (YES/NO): YES